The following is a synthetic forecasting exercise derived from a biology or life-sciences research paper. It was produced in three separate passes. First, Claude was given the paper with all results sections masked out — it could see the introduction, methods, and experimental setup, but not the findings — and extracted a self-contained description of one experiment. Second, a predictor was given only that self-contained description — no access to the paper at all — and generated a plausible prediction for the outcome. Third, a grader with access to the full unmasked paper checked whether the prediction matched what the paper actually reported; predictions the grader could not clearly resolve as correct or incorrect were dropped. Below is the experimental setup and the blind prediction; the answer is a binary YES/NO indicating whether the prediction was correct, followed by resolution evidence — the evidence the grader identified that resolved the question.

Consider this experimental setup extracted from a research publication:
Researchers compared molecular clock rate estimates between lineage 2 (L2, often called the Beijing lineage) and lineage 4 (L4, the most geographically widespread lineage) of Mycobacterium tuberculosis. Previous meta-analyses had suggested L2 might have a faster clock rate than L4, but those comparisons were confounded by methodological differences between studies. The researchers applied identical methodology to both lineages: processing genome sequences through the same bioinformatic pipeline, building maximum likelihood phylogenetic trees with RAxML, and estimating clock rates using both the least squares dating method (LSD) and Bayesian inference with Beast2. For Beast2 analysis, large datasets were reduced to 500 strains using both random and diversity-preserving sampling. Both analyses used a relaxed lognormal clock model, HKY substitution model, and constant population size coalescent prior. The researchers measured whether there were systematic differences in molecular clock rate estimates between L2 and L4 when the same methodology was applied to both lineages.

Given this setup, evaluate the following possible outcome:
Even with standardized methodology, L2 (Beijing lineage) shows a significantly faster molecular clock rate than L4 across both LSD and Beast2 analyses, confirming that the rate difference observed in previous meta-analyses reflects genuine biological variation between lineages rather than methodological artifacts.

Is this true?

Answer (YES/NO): NO